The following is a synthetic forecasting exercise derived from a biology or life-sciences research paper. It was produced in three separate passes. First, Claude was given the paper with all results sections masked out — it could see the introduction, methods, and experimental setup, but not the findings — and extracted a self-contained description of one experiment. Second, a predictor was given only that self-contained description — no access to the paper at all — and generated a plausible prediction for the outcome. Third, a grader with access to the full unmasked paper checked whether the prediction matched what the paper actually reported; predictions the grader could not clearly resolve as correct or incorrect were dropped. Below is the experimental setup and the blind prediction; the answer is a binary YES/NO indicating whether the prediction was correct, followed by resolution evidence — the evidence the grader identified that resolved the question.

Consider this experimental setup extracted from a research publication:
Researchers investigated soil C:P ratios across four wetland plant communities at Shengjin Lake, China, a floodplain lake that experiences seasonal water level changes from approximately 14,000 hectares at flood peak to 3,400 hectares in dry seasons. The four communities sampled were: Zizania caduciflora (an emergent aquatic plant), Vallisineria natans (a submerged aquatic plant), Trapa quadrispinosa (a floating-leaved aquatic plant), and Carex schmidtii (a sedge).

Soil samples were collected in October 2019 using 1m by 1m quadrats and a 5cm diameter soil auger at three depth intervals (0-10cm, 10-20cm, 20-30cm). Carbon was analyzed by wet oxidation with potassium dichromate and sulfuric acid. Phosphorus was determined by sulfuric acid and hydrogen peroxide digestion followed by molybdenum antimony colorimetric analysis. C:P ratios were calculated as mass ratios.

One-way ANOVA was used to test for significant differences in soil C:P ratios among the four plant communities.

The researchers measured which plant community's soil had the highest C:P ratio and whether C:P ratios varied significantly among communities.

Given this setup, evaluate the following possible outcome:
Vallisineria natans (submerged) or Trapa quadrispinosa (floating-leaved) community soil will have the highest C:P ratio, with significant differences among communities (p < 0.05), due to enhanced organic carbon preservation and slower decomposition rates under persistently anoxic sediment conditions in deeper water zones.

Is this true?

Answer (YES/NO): YES